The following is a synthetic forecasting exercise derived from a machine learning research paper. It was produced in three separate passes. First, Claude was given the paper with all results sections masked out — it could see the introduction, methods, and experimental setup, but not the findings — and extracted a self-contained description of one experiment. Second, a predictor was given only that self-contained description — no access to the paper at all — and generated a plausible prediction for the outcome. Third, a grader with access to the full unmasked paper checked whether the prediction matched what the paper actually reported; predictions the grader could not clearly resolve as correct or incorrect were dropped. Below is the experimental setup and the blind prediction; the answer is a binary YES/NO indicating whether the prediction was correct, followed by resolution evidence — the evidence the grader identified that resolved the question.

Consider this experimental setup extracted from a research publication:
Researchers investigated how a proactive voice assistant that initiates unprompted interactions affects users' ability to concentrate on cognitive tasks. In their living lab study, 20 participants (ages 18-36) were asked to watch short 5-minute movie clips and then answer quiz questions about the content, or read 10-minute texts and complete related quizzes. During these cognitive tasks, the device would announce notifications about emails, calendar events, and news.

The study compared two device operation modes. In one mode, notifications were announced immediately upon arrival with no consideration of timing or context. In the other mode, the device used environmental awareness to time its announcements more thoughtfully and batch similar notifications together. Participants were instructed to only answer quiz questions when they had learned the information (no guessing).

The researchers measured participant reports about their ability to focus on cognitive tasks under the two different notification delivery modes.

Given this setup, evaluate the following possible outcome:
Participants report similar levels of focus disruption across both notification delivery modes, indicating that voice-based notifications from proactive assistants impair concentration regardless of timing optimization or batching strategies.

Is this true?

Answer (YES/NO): NO